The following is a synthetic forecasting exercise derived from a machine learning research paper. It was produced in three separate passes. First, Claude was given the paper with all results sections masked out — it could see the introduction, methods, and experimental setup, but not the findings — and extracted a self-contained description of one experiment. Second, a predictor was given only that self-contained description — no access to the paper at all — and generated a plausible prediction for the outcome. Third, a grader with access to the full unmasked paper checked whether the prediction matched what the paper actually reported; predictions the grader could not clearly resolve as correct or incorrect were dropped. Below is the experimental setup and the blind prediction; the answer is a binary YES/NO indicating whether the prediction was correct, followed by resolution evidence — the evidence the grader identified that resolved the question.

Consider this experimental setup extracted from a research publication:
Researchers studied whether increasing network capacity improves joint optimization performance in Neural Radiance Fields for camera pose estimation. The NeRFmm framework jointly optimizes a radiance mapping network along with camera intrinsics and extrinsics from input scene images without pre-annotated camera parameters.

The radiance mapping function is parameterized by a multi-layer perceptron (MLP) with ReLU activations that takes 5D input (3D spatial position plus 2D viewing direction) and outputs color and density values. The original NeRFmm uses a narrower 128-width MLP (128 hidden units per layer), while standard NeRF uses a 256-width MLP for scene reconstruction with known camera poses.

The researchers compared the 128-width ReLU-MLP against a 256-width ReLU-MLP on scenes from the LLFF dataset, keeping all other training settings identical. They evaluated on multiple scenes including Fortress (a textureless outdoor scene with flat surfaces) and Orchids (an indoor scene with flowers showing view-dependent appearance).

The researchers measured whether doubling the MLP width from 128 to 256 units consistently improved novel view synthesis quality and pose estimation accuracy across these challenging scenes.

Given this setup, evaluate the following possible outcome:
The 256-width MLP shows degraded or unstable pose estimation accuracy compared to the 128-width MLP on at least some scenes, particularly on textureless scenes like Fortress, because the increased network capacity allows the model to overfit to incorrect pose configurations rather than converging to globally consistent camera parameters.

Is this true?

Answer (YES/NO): NO